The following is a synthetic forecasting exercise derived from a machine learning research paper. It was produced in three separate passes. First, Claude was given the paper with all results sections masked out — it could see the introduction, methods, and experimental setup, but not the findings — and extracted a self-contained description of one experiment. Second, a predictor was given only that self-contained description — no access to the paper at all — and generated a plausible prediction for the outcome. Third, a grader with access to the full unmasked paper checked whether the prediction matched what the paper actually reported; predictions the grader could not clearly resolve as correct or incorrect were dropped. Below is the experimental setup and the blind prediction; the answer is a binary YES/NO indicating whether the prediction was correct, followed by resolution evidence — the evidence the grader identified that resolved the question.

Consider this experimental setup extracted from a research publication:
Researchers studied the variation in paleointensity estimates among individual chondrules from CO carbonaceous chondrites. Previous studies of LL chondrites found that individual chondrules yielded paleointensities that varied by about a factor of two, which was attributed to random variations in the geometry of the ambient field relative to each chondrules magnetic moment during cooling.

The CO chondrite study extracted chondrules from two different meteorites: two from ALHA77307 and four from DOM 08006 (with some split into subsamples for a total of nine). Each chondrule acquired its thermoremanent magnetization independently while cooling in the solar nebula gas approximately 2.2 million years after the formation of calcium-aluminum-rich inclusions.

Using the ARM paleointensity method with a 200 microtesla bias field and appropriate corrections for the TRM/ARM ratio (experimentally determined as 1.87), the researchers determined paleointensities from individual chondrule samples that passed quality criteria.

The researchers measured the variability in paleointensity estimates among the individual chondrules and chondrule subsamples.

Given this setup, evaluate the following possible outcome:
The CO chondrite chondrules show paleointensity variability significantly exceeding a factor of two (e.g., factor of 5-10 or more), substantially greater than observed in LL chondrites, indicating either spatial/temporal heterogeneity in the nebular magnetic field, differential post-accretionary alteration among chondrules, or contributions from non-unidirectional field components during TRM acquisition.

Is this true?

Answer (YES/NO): NO